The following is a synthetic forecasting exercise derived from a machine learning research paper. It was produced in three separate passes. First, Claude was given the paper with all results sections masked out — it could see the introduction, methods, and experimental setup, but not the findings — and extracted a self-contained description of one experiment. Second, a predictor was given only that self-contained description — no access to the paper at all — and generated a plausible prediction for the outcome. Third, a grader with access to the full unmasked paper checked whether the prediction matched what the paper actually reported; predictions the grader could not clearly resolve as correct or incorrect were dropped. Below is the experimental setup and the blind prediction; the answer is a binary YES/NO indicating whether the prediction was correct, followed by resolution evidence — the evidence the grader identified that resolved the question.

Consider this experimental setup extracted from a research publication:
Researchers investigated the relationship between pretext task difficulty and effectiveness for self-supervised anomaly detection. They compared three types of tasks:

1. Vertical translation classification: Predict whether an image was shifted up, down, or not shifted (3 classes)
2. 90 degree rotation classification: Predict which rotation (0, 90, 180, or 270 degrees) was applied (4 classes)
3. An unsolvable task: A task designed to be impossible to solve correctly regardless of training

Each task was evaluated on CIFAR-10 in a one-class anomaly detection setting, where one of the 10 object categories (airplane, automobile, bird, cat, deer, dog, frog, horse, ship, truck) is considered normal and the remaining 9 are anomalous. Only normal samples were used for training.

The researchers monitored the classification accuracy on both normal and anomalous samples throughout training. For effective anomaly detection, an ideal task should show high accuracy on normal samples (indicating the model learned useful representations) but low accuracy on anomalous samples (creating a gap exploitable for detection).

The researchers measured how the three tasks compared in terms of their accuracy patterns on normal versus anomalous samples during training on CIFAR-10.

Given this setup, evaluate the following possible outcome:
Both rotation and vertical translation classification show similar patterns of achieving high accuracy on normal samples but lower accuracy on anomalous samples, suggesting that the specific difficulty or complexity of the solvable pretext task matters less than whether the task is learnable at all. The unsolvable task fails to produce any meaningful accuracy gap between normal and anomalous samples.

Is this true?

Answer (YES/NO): NO